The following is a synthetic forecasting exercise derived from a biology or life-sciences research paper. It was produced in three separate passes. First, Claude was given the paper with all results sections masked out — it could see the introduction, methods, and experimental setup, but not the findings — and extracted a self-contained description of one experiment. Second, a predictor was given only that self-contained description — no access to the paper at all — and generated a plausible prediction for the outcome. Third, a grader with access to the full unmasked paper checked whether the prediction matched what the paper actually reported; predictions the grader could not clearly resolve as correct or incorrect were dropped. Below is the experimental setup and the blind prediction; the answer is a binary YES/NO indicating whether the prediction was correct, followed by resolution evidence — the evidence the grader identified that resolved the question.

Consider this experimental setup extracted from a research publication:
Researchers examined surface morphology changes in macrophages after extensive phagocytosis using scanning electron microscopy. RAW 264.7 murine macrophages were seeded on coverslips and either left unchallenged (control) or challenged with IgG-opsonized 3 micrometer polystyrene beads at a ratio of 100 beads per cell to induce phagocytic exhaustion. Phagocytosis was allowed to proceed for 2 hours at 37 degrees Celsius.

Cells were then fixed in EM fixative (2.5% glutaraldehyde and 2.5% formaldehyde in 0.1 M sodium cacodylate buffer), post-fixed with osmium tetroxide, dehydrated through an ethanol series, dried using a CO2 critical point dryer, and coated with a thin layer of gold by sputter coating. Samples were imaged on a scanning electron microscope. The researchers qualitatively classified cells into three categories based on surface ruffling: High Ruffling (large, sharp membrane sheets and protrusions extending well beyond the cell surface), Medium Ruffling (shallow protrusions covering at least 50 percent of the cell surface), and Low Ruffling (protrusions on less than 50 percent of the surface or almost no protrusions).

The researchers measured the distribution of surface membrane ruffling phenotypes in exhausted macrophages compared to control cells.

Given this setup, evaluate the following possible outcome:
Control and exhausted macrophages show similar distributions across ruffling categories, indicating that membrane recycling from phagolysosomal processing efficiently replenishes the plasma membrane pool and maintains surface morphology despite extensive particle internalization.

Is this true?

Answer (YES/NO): NO